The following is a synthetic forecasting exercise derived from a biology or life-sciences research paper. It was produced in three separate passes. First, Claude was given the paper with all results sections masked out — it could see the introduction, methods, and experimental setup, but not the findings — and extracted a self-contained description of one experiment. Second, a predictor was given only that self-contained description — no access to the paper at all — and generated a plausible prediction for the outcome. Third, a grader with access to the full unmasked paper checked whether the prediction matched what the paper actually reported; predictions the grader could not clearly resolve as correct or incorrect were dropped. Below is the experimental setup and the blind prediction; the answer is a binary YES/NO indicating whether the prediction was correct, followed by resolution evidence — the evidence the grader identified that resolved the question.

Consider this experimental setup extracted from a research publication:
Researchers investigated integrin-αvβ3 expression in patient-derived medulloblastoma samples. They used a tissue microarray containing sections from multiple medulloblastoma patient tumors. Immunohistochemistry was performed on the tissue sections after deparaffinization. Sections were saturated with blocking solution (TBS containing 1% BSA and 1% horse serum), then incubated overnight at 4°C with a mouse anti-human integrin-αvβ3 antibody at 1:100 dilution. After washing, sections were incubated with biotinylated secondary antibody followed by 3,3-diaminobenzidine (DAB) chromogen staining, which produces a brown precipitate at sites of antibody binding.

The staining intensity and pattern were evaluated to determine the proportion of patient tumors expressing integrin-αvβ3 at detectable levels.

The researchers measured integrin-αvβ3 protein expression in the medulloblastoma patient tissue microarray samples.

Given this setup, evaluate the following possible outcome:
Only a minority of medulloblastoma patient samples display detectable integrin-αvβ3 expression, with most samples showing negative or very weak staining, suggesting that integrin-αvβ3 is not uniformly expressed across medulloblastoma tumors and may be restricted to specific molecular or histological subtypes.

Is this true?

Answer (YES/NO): YES